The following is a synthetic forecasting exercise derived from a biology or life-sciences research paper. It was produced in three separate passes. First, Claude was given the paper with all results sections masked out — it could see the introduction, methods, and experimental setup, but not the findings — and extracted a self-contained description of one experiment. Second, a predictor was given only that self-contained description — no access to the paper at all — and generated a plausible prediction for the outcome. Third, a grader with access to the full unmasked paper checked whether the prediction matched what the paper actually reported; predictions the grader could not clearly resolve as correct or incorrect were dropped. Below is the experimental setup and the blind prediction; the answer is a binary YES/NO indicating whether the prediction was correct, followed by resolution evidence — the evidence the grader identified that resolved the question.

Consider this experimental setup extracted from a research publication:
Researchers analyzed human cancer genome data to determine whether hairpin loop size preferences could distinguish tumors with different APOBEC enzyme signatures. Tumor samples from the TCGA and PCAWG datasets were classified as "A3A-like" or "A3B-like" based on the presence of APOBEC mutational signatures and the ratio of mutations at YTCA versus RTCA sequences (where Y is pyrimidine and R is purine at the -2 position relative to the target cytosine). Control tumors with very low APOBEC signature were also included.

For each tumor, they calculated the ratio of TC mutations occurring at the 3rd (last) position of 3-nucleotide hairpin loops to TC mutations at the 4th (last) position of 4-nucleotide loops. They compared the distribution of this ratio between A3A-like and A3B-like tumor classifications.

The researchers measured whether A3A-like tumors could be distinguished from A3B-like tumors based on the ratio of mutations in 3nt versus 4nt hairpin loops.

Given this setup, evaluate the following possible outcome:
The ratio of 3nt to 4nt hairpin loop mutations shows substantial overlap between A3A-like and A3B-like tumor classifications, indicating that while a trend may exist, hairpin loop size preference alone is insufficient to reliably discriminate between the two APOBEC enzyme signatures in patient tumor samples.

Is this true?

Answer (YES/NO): NO